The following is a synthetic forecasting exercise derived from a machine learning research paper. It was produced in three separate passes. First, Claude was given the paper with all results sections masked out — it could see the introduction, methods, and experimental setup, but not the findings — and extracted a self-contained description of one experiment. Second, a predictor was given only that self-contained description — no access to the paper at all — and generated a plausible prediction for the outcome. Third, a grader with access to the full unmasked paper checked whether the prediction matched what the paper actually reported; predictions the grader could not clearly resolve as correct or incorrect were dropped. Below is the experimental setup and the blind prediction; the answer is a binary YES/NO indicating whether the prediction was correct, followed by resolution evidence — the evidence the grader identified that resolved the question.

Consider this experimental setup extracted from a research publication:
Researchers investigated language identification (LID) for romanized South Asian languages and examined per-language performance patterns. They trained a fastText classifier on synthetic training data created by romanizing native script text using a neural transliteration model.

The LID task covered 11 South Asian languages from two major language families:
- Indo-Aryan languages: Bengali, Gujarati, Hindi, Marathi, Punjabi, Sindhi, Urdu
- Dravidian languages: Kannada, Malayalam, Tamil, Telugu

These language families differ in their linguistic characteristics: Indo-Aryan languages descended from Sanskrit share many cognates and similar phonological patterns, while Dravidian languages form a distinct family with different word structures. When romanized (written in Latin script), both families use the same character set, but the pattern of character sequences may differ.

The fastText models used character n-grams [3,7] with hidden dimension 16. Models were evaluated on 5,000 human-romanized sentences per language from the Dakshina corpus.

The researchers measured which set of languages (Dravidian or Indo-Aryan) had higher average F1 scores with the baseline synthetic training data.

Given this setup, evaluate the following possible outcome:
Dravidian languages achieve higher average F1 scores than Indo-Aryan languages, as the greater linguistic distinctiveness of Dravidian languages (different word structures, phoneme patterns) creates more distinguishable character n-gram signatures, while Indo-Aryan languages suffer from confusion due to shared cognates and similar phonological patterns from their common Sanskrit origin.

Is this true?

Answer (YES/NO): YES